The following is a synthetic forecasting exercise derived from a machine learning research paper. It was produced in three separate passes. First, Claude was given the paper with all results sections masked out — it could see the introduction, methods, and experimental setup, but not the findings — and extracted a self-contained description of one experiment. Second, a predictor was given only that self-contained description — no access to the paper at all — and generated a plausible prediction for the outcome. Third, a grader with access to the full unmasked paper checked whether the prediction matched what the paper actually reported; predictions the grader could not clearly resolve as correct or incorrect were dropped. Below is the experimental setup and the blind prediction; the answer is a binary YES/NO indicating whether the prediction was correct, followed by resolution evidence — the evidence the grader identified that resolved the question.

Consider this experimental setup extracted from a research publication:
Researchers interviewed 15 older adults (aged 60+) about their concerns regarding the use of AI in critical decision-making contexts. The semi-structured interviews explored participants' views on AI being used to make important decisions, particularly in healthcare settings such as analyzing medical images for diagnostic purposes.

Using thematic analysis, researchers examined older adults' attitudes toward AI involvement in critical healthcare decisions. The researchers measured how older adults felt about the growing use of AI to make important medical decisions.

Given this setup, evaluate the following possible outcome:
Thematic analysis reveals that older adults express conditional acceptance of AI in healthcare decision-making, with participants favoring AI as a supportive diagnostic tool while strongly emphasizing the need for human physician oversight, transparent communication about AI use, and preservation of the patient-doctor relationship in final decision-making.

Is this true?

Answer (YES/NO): NO